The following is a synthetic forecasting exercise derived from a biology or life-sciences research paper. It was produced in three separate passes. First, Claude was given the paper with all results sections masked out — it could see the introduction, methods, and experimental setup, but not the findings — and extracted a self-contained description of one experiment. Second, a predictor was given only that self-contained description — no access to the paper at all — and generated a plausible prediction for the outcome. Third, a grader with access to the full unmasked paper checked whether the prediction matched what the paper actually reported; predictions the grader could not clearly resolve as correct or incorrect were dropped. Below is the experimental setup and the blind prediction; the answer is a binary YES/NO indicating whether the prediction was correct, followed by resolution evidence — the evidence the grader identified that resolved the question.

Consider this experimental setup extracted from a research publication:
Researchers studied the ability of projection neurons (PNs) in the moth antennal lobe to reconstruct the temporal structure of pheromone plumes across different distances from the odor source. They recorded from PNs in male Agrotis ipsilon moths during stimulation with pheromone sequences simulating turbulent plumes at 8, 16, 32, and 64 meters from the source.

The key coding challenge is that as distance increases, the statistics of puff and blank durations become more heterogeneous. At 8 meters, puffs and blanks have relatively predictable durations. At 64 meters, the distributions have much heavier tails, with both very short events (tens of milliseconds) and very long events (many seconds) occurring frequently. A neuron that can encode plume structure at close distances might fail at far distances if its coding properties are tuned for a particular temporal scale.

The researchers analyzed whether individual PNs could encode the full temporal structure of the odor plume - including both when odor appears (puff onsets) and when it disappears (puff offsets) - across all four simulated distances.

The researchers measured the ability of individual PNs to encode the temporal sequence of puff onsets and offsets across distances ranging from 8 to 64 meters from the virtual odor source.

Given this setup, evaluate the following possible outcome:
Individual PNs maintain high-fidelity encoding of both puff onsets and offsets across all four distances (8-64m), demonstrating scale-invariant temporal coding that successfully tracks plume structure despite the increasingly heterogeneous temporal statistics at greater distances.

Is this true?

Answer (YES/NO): YES